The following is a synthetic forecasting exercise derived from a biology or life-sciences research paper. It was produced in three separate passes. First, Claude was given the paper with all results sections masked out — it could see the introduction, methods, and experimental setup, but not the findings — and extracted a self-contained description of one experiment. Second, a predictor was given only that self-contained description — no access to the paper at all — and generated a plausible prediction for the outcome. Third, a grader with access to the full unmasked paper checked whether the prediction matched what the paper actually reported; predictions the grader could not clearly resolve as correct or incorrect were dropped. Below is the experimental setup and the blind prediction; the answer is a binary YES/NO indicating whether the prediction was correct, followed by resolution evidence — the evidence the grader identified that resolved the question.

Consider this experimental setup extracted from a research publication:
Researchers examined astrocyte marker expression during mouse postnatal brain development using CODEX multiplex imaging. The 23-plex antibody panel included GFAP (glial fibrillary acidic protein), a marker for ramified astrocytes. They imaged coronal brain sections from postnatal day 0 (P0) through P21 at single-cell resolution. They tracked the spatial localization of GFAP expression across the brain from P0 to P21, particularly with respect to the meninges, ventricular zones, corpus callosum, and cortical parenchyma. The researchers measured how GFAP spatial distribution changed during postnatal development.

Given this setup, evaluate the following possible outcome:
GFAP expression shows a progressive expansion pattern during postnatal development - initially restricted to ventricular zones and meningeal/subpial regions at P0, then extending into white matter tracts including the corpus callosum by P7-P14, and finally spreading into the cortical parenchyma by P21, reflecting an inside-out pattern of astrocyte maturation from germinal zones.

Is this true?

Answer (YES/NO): NO